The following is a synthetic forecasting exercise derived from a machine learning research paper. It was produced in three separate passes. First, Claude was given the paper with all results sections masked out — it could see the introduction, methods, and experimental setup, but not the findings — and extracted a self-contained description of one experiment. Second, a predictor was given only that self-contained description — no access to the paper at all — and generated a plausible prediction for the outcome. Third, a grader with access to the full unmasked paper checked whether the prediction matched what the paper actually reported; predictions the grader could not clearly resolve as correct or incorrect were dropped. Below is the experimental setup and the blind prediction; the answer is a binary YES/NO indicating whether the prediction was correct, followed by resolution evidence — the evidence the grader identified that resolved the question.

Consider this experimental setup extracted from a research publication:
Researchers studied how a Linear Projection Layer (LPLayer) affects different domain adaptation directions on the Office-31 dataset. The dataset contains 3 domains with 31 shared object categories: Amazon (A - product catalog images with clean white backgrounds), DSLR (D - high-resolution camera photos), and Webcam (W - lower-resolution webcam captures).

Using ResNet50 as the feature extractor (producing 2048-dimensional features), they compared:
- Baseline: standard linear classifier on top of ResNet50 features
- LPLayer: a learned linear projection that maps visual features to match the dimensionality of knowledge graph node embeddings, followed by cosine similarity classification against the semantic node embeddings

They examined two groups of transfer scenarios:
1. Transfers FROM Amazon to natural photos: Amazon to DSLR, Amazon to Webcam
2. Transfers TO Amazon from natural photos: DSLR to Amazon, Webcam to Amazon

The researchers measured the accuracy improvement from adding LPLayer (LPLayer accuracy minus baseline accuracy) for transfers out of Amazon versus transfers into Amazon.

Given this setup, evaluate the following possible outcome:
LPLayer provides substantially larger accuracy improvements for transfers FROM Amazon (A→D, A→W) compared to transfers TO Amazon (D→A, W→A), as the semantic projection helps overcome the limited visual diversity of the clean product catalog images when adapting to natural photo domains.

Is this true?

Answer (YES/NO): NO